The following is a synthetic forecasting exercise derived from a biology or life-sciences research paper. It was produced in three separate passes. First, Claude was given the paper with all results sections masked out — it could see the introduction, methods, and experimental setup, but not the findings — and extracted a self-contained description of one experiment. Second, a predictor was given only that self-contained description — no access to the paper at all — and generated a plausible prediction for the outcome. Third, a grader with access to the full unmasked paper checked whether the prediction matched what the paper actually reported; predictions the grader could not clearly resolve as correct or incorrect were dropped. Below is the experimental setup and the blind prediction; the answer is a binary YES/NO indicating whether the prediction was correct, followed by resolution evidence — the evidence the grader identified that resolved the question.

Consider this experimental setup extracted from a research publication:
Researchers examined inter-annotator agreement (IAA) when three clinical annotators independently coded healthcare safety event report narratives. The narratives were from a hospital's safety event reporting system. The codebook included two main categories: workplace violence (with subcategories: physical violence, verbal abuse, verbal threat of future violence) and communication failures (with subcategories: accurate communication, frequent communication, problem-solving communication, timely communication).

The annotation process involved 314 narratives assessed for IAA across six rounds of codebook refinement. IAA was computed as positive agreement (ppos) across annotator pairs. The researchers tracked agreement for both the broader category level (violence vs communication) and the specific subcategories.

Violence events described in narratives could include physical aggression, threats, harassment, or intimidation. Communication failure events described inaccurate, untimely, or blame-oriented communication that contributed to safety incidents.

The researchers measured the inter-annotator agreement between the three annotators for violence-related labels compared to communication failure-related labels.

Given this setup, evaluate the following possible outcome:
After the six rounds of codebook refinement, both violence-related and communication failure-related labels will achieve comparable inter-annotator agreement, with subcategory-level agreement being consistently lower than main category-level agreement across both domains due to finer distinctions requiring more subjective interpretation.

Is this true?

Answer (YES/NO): NO